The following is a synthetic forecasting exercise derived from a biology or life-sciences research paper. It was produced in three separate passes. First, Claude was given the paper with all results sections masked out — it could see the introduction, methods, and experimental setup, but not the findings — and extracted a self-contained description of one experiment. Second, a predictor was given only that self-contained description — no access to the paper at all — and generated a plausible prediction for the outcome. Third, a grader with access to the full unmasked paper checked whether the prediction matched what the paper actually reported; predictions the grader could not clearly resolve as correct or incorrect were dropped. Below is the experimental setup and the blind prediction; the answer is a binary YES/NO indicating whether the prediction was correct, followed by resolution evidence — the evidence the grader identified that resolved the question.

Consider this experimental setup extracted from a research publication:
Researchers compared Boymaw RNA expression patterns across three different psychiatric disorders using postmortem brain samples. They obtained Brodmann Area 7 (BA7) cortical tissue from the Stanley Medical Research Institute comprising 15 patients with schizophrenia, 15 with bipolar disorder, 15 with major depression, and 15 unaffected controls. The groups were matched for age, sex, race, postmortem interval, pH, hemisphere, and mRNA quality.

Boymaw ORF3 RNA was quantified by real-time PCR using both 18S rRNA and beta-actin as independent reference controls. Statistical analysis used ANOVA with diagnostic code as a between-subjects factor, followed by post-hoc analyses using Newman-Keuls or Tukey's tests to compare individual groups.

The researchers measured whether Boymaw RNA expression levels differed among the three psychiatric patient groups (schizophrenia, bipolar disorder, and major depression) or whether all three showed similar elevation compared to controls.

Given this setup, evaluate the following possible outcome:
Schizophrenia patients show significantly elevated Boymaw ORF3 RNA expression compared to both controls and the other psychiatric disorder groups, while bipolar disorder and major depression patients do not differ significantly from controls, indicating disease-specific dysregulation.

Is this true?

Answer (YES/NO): NO